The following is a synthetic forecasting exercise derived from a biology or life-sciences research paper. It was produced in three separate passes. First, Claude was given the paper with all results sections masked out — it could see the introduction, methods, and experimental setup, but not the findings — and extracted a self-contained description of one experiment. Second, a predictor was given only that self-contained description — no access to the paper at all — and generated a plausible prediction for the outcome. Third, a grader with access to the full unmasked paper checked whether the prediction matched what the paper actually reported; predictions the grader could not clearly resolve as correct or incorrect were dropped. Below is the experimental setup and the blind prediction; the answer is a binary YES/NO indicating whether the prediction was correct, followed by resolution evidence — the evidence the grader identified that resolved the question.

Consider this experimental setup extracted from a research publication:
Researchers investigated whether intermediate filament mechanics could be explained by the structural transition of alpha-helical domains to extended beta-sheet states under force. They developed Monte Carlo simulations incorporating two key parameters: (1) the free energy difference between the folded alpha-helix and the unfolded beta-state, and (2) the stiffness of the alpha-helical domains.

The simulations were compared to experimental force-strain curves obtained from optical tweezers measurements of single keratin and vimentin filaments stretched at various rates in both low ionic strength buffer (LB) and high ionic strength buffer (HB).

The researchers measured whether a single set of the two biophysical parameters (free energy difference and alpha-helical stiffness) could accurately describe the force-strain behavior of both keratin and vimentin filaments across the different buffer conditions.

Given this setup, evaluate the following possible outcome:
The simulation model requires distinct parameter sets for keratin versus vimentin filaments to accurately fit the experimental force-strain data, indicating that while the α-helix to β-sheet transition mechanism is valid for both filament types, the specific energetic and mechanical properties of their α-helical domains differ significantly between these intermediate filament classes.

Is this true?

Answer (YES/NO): YES